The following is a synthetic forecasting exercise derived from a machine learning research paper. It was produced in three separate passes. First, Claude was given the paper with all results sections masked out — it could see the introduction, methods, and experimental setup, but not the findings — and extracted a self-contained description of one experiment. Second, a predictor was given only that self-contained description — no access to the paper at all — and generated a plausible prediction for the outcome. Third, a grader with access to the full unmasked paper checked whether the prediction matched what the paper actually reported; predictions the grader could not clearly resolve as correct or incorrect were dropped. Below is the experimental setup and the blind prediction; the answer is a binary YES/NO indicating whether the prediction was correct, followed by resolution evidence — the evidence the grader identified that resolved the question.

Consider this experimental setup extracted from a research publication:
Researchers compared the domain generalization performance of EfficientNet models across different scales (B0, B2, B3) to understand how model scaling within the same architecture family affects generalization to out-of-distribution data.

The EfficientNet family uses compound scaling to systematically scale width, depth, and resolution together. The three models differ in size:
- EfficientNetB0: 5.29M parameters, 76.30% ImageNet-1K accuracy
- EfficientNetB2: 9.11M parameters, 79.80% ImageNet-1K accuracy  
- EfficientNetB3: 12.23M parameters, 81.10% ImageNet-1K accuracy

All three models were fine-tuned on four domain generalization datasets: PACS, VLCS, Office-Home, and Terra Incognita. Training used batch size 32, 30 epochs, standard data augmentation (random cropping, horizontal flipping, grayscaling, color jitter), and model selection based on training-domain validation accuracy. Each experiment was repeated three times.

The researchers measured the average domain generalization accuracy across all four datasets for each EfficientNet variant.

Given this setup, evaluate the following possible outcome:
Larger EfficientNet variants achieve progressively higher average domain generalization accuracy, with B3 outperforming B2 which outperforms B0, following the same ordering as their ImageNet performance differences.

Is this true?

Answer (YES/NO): YES